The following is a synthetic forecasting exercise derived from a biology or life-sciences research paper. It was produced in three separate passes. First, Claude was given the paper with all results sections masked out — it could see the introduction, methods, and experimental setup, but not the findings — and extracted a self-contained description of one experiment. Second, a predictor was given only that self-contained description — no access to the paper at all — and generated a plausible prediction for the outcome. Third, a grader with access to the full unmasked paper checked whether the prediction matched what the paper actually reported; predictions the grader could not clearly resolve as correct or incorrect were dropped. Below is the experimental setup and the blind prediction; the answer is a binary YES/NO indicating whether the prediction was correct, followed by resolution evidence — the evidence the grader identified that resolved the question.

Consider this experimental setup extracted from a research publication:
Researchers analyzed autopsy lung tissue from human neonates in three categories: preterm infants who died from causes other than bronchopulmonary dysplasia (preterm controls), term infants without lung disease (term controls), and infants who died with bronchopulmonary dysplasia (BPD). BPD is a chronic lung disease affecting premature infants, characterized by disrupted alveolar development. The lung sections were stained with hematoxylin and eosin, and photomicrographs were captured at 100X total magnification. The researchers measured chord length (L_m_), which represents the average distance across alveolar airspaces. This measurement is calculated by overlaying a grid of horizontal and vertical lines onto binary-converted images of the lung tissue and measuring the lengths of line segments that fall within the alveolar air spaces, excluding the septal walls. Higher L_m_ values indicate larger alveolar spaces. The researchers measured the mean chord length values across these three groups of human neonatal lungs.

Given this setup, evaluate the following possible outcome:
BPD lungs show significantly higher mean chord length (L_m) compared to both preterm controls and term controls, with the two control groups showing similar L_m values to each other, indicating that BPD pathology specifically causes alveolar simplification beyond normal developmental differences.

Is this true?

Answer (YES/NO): NO